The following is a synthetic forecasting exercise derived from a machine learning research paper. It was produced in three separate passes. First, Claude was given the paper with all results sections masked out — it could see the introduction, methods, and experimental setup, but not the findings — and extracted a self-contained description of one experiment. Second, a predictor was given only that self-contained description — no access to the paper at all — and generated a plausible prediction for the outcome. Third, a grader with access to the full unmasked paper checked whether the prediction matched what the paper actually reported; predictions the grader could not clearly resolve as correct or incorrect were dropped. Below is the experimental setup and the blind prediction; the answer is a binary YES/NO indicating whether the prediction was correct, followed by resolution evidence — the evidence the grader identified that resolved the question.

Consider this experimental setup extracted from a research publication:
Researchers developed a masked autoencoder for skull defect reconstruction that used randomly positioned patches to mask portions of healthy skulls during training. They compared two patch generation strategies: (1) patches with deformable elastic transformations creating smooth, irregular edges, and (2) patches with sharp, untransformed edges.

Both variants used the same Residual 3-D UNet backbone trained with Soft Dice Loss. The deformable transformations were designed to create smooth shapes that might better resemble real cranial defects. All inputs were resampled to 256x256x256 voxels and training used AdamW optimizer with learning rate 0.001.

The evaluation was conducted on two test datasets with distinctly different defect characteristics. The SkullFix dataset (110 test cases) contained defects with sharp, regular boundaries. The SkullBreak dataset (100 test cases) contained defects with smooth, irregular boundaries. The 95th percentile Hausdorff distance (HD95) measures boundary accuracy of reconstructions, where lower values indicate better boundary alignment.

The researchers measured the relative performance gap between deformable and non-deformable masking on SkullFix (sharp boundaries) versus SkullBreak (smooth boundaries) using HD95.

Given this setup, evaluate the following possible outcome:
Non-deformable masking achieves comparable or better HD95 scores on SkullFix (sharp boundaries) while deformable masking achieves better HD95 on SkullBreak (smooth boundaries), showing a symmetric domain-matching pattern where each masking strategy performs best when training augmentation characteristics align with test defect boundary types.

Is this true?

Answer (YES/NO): NO